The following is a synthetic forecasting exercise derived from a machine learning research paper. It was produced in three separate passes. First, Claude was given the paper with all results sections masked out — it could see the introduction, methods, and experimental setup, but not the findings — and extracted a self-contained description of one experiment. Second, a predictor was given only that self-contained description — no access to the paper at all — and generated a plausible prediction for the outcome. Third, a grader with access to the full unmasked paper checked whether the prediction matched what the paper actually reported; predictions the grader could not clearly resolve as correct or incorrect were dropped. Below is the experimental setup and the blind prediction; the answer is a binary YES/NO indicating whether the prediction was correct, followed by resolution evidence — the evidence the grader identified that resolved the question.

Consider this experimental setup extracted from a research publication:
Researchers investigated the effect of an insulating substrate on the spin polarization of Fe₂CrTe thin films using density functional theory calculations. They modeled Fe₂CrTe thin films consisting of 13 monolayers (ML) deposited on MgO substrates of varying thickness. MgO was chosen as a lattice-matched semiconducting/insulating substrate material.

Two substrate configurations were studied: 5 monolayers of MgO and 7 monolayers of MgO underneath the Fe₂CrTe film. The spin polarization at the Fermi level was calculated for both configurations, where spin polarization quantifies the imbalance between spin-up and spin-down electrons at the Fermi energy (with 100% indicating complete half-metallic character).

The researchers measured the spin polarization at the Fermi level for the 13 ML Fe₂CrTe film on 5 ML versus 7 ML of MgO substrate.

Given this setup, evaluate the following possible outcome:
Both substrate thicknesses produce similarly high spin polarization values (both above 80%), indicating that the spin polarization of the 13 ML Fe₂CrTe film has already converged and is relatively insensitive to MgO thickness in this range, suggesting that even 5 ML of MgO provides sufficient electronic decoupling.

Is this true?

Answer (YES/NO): NO